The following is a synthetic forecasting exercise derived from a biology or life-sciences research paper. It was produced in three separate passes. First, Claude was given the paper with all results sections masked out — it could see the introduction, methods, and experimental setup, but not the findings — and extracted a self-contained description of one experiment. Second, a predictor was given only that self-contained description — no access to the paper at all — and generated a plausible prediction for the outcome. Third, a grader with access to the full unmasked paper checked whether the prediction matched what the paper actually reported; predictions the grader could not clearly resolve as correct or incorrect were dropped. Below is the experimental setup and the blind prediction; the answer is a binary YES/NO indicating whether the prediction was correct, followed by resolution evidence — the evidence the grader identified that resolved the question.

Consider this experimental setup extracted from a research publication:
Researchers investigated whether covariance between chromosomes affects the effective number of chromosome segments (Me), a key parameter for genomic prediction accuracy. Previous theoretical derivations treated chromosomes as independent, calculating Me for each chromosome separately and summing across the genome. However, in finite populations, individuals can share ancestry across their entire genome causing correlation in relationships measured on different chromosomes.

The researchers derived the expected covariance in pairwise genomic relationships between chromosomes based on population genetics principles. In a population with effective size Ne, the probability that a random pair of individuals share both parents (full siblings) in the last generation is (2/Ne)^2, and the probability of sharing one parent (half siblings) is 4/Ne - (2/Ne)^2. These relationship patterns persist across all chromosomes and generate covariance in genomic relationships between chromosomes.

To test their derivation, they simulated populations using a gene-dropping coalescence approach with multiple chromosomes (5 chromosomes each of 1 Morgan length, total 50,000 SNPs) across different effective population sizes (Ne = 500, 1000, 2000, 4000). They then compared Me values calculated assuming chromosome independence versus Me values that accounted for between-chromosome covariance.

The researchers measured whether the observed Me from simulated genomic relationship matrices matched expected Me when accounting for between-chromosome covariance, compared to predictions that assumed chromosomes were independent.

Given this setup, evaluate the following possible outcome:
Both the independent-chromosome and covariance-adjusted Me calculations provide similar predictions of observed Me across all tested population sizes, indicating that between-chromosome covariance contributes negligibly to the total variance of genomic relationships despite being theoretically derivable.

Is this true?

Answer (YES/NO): NO